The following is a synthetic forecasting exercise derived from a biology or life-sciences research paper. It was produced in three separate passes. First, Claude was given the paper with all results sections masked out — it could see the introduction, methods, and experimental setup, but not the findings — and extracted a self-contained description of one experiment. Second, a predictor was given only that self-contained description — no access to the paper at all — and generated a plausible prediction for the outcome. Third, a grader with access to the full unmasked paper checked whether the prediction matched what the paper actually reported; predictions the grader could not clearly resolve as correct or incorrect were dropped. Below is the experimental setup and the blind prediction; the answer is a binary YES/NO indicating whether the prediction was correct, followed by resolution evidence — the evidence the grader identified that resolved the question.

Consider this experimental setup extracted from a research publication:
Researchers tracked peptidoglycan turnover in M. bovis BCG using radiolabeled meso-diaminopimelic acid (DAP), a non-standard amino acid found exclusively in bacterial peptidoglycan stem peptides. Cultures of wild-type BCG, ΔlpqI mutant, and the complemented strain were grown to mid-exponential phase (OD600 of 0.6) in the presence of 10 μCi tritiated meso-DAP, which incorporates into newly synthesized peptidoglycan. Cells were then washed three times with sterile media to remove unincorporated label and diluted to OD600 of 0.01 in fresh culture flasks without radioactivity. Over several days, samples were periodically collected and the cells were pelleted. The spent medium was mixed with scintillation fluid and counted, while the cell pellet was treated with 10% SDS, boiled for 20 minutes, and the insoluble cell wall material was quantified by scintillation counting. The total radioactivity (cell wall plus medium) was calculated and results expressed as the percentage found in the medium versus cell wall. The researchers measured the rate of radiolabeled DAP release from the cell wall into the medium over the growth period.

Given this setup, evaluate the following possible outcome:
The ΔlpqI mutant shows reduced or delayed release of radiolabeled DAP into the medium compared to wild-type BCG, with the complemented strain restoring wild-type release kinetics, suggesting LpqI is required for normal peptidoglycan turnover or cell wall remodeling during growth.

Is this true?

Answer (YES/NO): NO